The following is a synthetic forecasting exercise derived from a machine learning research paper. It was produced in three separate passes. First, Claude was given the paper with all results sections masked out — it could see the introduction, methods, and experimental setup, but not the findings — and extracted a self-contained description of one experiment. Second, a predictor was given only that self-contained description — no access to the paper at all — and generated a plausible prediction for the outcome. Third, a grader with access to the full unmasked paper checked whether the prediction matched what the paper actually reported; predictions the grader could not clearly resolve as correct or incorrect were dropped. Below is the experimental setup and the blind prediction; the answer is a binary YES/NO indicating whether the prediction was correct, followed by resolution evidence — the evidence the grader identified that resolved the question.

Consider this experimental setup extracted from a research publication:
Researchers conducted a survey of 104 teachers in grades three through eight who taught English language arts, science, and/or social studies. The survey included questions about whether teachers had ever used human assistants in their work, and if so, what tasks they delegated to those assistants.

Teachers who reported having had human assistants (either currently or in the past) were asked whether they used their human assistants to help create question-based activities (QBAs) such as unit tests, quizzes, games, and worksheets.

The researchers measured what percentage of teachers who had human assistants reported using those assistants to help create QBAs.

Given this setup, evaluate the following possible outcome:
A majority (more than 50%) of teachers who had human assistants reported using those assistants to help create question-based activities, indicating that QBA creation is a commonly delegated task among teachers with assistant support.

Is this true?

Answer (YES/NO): YES